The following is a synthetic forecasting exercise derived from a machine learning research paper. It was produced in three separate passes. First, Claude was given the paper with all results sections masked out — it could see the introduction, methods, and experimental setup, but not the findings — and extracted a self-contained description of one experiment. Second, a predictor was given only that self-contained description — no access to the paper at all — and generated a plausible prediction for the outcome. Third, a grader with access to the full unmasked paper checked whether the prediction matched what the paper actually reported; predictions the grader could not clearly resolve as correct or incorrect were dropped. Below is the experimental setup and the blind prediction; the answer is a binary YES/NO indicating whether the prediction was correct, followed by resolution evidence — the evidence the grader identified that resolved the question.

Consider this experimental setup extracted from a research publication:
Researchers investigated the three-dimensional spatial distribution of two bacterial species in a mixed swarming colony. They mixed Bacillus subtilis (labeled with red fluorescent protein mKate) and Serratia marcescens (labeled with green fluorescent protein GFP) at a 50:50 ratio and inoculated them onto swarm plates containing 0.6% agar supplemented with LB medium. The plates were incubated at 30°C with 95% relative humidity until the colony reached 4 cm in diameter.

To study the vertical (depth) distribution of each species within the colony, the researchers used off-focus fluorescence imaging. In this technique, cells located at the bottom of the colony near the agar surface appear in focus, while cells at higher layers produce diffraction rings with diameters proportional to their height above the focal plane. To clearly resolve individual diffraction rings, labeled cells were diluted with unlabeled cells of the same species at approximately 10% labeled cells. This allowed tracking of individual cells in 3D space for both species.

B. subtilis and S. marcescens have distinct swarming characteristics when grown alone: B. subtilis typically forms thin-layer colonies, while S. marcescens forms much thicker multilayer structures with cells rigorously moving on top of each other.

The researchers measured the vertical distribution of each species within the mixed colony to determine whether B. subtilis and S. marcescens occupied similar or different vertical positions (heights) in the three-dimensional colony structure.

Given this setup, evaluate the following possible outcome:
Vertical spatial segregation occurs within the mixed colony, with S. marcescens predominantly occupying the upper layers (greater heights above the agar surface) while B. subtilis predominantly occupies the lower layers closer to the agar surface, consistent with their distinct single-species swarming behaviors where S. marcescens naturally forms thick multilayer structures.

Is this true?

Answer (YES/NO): NO